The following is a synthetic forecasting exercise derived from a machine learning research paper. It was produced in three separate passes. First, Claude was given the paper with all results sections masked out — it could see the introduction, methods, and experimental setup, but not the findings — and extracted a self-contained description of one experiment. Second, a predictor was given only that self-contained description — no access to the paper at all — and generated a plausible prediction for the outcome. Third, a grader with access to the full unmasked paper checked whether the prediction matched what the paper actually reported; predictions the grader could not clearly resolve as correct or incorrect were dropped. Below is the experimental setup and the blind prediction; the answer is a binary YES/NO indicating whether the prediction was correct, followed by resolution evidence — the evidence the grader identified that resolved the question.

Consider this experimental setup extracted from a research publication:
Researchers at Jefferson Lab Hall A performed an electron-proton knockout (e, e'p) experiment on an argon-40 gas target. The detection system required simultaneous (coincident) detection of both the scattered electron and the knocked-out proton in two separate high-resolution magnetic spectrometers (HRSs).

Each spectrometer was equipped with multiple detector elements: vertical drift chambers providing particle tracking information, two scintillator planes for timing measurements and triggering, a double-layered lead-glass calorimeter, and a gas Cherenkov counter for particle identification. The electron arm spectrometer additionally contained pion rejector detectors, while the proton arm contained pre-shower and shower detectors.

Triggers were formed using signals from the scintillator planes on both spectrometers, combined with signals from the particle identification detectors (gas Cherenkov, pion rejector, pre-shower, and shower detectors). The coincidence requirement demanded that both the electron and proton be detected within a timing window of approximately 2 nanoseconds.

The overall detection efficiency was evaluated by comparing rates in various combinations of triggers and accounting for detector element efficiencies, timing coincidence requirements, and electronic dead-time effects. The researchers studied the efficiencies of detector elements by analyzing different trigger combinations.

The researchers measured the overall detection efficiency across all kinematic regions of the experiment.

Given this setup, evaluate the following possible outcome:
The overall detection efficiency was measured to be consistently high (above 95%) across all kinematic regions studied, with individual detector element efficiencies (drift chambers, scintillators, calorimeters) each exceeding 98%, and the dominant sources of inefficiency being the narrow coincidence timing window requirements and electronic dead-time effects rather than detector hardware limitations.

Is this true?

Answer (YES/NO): NO